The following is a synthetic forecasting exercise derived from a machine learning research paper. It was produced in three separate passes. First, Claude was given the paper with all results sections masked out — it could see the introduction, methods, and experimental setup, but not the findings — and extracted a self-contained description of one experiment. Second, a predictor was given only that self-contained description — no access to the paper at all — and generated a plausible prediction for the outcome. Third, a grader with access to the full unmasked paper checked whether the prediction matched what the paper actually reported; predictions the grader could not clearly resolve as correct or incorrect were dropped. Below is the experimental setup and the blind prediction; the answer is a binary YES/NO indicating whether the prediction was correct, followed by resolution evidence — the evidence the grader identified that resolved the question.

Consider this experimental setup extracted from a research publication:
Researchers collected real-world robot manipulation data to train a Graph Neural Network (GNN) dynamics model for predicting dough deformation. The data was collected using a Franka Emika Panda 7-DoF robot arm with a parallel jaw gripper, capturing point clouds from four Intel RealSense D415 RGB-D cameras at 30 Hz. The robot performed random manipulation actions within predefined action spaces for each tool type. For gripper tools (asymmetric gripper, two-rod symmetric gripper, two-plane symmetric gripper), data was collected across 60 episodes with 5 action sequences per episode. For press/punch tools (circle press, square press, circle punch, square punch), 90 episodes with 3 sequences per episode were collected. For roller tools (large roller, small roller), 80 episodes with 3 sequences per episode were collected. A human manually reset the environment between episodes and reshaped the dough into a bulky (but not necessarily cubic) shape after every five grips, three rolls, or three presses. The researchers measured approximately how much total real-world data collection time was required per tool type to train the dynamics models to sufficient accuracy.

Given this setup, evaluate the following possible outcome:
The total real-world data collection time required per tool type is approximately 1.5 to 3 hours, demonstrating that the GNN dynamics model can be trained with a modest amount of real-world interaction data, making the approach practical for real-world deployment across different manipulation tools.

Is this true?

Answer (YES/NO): NO